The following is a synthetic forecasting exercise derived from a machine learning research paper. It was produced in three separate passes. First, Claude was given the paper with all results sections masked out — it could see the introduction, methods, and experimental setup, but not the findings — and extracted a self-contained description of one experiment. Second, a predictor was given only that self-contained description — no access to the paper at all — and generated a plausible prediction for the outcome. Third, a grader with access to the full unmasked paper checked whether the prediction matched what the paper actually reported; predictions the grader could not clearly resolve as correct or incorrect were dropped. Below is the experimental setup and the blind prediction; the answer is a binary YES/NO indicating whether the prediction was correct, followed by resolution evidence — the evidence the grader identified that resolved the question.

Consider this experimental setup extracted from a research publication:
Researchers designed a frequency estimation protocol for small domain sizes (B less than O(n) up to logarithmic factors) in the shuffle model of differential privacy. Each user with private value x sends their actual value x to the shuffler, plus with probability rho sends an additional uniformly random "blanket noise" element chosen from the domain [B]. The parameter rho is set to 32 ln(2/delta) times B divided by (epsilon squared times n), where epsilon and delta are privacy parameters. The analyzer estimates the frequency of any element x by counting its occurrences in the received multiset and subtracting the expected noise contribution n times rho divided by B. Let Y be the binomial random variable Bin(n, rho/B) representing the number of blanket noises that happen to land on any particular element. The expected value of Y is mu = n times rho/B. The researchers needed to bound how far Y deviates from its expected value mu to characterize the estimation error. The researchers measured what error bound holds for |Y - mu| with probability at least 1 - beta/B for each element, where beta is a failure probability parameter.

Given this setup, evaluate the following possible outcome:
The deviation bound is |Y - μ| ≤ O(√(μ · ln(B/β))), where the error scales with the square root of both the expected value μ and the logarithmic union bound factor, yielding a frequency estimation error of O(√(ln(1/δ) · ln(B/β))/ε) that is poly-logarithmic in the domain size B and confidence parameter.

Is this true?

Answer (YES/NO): NO